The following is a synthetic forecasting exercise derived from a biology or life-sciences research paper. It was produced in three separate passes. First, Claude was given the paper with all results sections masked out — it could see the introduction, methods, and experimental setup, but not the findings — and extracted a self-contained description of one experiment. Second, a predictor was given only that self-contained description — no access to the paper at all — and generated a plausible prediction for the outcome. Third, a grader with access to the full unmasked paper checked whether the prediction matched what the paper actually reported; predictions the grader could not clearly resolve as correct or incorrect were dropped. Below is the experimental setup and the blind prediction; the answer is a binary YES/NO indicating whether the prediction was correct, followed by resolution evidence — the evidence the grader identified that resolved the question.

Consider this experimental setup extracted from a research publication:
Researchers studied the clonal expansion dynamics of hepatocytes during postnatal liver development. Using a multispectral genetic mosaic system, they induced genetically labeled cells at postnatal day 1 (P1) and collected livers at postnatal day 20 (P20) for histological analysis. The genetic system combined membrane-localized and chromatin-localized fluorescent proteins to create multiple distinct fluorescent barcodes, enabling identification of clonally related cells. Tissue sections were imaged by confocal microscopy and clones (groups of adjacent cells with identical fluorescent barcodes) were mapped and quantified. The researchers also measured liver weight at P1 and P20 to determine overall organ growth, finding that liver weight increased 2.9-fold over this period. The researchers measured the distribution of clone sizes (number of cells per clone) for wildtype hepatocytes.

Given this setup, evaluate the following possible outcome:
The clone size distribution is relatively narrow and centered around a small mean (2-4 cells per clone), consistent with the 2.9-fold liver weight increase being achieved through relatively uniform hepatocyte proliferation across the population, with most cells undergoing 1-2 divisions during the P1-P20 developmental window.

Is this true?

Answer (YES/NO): YES